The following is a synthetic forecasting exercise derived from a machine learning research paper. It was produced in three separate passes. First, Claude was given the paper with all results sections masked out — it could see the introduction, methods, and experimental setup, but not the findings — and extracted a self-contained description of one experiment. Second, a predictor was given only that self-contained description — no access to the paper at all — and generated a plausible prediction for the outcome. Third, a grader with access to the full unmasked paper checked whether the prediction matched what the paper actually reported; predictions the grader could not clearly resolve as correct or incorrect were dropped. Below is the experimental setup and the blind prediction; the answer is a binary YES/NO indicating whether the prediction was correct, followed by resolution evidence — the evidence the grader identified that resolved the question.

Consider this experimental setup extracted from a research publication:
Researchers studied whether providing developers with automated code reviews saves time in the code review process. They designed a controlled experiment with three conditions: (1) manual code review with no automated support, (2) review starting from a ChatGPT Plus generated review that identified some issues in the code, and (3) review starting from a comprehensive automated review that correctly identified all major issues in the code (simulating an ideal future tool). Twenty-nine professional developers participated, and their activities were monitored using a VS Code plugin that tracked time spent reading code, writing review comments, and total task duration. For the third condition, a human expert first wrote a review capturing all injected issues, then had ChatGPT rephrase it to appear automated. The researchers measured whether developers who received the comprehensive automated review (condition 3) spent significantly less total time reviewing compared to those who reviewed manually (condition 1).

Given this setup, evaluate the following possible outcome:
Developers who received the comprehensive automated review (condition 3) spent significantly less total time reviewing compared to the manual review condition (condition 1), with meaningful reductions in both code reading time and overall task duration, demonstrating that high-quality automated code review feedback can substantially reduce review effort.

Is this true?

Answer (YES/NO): NO